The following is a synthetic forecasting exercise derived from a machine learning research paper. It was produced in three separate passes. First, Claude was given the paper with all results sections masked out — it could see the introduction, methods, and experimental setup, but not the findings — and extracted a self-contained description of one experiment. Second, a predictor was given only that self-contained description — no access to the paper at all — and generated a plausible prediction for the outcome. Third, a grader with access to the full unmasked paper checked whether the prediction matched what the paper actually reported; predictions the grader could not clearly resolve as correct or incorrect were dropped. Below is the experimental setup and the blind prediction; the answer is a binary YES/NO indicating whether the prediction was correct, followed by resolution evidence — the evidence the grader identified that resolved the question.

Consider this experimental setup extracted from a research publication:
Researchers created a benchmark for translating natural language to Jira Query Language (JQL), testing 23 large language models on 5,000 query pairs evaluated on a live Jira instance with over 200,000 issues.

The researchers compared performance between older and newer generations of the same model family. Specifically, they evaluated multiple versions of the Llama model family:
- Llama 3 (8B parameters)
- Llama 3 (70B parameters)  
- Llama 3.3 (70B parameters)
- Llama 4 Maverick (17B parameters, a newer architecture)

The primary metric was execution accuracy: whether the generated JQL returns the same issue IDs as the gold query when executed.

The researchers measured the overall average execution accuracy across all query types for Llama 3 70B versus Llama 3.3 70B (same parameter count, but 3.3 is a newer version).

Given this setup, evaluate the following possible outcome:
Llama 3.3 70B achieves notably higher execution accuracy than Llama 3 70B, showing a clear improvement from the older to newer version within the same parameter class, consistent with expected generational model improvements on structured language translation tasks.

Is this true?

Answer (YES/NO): YES